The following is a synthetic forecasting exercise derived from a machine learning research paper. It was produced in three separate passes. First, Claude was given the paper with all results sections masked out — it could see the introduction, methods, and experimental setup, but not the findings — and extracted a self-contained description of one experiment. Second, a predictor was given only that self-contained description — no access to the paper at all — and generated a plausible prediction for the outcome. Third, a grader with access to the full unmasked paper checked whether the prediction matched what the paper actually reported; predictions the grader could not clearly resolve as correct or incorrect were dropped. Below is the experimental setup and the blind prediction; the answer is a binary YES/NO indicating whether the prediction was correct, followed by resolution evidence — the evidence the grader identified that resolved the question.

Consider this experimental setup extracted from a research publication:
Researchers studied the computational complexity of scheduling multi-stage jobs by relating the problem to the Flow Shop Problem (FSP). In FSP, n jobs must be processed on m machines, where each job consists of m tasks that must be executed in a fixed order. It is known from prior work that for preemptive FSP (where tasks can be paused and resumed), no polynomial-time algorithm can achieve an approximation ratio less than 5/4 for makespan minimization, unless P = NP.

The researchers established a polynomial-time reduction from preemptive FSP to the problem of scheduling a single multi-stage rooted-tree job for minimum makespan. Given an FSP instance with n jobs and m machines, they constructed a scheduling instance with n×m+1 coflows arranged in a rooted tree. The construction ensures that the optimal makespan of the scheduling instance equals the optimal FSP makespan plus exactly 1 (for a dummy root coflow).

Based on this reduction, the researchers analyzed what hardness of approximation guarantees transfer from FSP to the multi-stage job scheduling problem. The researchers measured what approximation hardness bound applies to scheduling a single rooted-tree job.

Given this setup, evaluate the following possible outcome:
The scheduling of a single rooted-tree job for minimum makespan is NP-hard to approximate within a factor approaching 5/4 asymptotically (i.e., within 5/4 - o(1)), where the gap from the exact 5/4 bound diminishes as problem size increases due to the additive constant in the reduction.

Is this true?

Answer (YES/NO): NO